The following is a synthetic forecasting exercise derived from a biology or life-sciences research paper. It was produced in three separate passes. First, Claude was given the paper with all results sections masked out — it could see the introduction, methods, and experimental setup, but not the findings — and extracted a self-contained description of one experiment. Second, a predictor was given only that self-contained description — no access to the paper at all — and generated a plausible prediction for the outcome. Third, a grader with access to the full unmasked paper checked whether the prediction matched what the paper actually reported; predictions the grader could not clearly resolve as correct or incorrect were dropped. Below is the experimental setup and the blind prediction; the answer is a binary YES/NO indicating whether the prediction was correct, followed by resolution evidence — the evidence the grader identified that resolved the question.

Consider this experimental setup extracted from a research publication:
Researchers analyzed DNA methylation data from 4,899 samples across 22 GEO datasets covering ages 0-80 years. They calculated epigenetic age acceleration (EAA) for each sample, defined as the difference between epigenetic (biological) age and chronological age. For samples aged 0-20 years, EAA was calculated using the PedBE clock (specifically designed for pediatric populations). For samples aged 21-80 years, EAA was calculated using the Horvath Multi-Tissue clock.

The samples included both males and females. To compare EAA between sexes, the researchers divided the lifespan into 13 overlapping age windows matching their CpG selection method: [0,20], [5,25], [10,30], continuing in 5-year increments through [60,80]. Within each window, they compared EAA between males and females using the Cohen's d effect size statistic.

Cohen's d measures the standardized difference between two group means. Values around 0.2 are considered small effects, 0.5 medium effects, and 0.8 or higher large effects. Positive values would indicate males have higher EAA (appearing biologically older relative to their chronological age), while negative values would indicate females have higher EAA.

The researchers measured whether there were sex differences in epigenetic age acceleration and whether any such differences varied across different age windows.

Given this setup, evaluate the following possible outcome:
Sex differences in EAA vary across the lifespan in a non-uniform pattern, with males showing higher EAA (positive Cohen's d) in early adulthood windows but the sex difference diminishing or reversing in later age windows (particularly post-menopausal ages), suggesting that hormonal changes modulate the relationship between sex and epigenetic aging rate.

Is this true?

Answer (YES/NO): NO